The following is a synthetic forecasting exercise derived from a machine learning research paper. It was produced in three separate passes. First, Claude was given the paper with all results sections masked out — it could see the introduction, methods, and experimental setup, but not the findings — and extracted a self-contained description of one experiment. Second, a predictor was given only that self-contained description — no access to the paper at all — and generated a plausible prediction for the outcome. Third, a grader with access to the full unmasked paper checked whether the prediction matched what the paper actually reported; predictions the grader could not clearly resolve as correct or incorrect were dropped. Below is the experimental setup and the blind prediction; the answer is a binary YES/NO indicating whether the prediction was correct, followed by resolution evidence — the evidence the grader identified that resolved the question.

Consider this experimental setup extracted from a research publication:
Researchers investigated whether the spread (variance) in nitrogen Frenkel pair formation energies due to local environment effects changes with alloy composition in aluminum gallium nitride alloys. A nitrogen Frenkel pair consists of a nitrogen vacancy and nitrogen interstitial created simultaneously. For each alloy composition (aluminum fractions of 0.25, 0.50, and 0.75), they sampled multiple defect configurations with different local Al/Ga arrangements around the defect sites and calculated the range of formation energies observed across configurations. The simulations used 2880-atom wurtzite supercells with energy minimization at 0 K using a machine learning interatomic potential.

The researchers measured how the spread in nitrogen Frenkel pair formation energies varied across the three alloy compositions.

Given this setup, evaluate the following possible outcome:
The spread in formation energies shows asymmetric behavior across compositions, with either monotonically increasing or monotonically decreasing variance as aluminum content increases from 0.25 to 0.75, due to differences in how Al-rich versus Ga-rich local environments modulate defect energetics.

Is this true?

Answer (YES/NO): YES